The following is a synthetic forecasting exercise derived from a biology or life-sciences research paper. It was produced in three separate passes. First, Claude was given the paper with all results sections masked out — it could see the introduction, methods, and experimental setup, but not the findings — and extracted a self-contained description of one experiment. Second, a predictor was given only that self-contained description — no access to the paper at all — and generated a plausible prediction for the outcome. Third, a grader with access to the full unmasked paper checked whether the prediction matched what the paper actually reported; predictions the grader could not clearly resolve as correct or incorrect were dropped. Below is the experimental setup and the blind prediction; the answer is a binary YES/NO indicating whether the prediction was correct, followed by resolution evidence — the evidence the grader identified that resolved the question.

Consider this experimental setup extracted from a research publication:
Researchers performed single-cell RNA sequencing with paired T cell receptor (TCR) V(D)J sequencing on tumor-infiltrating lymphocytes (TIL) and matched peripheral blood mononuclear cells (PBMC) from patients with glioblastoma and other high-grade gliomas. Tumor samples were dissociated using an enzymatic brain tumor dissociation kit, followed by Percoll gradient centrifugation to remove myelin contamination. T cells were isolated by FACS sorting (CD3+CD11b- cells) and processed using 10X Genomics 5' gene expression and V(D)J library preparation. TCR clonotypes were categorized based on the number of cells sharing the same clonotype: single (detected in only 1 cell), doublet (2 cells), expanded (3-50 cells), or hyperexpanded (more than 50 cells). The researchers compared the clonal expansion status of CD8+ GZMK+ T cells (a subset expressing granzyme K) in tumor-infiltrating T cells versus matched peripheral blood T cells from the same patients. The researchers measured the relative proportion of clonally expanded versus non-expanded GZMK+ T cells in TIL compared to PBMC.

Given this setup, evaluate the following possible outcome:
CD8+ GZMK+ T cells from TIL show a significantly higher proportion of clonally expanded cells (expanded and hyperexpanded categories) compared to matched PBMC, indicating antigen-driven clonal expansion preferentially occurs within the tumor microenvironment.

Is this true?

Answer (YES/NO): YES